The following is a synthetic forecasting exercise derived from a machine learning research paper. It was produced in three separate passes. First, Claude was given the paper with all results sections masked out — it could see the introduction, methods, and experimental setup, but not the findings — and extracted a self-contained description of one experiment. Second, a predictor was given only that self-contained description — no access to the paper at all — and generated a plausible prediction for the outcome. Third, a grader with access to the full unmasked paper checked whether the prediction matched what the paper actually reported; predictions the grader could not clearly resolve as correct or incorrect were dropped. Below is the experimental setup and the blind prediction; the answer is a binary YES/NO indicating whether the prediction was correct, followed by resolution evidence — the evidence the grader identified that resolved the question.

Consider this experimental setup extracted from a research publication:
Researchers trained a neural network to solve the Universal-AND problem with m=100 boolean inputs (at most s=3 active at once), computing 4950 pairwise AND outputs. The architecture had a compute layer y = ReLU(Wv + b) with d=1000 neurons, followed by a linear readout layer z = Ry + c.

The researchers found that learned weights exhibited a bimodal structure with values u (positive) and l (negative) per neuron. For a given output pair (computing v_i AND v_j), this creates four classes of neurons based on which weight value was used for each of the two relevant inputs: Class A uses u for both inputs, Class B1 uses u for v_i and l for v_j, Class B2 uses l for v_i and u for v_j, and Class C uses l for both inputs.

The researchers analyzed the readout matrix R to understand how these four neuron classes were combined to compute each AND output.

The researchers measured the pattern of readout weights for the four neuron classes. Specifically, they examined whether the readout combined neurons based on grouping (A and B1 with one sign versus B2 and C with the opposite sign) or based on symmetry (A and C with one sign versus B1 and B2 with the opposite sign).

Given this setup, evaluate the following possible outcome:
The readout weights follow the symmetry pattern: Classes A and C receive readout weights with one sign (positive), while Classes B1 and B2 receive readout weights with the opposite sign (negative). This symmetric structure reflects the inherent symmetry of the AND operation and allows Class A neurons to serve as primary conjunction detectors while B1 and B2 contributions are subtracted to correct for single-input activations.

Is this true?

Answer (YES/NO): YES